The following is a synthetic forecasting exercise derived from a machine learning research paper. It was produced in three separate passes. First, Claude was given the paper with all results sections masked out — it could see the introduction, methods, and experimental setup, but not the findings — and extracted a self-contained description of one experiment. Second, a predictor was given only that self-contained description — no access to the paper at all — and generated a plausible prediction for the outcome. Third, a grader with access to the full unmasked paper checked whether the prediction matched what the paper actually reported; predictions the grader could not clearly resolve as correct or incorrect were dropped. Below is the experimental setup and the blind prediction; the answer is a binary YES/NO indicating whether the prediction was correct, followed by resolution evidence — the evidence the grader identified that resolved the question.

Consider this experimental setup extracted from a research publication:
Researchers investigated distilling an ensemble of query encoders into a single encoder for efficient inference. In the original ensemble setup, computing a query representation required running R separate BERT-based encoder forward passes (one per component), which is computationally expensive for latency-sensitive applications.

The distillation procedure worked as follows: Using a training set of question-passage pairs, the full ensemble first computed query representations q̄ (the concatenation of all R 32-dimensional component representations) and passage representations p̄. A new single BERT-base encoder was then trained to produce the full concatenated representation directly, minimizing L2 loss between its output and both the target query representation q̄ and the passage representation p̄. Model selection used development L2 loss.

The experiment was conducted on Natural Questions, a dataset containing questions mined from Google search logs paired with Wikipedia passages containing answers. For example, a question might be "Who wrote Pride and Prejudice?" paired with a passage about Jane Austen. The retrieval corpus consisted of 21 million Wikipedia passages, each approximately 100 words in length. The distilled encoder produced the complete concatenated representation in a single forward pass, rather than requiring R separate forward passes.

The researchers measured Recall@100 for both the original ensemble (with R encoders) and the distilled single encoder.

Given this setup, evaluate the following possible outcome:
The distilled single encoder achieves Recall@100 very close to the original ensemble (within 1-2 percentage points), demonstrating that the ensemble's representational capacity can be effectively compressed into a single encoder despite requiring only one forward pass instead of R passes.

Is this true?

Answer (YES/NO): YES